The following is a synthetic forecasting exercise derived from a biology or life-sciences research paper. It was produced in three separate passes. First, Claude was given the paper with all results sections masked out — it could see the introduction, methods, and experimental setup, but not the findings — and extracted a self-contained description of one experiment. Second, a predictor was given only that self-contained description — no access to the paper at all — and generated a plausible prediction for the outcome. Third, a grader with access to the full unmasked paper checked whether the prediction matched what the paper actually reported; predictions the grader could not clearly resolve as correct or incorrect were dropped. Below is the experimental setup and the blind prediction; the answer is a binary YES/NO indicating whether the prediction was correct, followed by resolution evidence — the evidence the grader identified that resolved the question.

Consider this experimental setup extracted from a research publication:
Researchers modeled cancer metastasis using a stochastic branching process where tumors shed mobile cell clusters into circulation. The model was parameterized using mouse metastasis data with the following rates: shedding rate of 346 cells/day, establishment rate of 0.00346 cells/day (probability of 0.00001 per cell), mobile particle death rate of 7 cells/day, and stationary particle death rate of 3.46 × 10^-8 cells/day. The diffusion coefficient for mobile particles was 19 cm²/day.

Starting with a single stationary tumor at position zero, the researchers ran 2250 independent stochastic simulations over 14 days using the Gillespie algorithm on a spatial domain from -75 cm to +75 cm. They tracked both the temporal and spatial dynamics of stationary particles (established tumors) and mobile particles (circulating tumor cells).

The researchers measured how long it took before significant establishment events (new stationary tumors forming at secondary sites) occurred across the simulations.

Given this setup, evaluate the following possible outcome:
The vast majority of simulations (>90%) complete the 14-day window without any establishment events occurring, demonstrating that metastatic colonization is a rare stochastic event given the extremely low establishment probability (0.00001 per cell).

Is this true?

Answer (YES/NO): NO